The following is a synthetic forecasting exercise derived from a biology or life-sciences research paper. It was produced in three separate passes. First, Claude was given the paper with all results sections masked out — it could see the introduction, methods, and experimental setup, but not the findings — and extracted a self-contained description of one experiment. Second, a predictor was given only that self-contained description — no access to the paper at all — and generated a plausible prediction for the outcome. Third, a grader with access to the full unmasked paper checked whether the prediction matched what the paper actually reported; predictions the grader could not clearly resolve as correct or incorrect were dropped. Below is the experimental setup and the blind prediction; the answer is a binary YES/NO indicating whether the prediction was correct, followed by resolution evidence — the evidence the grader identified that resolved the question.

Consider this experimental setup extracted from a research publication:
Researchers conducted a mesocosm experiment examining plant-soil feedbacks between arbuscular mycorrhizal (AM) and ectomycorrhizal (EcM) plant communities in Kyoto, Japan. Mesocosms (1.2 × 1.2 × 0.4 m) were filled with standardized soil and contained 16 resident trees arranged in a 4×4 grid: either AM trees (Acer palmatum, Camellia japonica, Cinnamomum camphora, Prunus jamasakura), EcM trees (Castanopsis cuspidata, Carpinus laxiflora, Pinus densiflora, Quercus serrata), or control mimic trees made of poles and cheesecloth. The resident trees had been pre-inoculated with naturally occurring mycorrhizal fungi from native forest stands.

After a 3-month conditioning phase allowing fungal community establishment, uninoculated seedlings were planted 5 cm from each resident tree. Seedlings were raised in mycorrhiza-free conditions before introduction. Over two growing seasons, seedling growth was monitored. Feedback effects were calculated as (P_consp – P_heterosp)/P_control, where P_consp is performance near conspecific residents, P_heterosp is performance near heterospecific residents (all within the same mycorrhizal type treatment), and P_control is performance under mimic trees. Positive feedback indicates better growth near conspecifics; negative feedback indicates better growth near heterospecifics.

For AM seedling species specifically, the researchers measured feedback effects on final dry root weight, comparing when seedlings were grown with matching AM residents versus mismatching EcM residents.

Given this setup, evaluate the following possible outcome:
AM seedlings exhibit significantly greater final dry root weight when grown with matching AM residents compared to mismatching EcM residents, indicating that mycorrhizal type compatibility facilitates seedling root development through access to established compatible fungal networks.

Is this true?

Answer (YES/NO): YES